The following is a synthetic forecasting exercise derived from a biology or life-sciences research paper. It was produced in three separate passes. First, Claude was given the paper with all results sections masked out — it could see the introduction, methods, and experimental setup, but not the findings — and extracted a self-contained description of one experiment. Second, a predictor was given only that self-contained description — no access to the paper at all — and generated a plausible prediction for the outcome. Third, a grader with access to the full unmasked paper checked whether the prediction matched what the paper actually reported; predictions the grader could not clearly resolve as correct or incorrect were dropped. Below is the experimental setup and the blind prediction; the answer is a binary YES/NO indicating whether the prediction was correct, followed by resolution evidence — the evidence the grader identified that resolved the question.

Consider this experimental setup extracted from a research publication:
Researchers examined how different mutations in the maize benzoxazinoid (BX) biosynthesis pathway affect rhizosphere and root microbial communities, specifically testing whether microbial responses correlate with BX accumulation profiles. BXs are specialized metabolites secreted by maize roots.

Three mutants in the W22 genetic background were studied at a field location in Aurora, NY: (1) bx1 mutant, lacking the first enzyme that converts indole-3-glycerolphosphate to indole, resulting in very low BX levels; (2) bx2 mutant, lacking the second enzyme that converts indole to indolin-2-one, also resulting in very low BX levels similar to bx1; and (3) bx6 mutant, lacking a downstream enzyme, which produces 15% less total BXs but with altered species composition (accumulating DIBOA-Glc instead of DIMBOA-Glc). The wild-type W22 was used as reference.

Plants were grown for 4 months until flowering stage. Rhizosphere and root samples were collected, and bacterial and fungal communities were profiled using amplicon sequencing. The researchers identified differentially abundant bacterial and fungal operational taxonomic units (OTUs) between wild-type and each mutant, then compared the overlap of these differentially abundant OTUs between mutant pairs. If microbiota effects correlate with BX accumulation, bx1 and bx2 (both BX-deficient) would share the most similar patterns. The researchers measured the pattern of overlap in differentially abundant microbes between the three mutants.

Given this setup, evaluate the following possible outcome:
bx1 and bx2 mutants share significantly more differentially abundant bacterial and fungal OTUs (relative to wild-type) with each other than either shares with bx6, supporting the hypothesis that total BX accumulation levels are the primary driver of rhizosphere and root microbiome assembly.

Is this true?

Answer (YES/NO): NO